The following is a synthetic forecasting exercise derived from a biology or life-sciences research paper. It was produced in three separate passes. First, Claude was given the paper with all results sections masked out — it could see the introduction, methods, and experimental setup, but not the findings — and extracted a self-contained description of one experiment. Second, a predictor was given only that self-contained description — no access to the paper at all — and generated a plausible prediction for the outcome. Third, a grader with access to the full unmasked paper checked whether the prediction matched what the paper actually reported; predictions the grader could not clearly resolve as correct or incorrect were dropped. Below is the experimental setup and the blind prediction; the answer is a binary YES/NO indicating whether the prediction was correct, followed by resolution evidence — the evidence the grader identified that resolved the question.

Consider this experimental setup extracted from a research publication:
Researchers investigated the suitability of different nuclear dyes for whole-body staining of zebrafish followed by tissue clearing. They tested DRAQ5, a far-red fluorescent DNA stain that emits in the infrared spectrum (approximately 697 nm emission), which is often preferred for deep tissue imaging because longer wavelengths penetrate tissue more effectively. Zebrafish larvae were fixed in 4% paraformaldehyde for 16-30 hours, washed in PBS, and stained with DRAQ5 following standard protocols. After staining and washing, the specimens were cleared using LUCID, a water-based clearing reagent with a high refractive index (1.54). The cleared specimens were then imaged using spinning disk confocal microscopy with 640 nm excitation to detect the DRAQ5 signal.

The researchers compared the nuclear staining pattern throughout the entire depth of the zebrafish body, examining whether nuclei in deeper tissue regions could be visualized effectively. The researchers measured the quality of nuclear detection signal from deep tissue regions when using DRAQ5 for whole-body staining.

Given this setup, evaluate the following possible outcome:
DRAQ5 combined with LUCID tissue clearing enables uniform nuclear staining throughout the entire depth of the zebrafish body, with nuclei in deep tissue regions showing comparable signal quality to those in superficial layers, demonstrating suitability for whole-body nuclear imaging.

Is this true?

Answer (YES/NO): NO